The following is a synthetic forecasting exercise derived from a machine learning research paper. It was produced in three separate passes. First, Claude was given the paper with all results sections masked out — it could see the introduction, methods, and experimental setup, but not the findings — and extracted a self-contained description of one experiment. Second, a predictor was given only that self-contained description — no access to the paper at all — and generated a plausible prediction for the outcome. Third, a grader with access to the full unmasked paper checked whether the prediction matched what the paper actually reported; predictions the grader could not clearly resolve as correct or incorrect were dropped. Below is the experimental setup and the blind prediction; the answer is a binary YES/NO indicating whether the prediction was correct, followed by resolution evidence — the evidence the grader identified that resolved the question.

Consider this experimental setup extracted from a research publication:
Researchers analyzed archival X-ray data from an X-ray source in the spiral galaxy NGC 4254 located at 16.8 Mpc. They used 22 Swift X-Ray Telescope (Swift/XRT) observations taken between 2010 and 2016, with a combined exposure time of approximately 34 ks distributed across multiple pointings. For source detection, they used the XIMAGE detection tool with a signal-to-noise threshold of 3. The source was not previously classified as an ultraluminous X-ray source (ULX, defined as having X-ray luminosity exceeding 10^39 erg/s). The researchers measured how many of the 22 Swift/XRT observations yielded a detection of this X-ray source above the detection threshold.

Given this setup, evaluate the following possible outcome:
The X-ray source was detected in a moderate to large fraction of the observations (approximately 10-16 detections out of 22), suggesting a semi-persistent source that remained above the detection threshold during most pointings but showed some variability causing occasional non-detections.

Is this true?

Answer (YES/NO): NO